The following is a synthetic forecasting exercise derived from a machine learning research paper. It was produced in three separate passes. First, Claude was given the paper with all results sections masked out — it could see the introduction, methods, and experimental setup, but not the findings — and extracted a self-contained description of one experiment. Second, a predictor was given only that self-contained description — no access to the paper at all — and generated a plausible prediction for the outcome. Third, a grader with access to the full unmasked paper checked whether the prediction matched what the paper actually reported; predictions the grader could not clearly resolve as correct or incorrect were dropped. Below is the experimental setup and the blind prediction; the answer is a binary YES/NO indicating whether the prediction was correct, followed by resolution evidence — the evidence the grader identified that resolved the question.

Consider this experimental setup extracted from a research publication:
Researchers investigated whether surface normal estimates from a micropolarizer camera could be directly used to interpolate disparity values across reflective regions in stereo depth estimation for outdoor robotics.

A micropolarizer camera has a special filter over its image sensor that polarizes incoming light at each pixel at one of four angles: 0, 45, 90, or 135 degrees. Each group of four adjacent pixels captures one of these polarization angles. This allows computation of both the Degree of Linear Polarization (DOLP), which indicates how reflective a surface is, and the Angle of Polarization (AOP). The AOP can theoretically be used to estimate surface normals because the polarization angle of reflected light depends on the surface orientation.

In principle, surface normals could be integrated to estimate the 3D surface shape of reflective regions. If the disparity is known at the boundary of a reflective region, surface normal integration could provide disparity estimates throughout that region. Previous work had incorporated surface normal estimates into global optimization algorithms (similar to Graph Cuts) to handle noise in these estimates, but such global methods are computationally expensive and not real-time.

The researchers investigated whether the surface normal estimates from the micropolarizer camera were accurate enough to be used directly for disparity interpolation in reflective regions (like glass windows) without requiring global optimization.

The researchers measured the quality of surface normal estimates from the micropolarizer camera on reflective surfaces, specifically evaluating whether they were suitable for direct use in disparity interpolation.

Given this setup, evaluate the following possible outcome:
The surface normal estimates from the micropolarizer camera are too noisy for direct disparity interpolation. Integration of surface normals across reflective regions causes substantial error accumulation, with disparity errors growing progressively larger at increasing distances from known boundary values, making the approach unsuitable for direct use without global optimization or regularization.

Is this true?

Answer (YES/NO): YES